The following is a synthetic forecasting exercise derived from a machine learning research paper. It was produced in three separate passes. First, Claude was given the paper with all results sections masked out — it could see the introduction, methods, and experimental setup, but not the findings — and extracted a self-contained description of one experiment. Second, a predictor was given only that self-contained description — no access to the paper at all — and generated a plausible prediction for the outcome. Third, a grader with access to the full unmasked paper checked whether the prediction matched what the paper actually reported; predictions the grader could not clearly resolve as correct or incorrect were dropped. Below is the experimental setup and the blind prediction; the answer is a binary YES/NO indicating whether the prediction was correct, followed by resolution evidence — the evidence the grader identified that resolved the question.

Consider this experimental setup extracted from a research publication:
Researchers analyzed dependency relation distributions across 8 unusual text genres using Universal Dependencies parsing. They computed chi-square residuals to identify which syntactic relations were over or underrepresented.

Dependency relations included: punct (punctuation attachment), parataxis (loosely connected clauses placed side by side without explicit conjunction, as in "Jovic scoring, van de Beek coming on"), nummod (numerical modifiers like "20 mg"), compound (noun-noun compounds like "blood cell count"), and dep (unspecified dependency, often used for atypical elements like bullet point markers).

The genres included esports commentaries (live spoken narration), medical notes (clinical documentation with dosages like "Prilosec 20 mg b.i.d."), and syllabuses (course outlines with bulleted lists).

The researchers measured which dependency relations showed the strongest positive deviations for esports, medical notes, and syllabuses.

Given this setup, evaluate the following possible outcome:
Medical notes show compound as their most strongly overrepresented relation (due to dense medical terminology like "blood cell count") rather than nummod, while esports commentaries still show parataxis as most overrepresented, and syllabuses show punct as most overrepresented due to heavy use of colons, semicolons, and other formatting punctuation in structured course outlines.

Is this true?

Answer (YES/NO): NO